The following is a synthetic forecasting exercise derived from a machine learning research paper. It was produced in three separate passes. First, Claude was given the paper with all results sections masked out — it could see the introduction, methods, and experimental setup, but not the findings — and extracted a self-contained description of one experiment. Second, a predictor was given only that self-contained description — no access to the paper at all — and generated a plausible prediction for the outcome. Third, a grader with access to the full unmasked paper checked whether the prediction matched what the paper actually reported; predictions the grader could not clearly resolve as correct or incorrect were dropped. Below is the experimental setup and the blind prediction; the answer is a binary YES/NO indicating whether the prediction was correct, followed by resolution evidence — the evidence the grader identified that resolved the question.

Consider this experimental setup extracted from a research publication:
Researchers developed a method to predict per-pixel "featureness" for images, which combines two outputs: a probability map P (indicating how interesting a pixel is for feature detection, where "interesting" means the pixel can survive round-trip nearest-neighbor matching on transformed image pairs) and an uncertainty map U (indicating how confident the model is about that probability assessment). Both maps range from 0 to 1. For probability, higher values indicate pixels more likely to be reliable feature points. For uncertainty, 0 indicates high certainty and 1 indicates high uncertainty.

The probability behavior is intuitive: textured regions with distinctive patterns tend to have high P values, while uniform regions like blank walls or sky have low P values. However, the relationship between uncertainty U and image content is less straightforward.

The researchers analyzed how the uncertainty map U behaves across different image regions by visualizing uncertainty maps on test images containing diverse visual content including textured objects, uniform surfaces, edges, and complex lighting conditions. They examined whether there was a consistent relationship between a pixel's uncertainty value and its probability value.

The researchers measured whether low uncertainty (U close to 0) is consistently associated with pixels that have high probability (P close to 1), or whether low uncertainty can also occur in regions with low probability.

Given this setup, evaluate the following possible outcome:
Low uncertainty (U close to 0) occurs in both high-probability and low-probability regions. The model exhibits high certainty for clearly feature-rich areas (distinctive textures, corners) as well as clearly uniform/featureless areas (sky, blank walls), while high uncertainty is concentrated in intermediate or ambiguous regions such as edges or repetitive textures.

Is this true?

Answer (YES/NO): YES